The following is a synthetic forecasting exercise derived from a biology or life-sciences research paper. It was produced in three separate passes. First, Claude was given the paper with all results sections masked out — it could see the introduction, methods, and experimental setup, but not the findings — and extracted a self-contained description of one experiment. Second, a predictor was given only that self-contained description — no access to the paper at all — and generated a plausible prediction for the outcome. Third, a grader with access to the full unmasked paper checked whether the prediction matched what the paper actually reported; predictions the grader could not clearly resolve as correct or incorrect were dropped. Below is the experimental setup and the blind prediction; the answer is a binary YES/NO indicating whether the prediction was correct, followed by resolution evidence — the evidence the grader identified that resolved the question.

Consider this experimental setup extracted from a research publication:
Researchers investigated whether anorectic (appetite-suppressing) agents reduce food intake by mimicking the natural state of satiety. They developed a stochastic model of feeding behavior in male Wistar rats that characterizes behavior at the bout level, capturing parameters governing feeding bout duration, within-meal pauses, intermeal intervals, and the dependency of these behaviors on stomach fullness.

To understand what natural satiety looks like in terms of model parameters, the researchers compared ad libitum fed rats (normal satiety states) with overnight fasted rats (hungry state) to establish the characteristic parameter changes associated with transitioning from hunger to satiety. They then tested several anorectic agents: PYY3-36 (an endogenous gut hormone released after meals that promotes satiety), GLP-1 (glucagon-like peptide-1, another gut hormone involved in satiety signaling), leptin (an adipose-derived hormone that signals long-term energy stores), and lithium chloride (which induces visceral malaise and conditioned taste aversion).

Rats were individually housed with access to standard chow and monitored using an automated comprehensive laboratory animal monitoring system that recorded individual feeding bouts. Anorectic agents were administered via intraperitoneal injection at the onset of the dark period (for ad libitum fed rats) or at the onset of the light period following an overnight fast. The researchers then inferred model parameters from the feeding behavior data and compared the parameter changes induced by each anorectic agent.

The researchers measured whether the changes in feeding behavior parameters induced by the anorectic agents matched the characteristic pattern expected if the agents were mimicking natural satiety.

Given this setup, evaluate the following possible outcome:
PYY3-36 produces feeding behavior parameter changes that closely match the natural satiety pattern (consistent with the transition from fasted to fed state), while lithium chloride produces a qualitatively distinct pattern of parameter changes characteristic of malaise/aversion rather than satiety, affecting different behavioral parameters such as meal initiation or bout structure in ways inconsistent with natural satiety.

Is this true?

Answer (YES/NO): NO